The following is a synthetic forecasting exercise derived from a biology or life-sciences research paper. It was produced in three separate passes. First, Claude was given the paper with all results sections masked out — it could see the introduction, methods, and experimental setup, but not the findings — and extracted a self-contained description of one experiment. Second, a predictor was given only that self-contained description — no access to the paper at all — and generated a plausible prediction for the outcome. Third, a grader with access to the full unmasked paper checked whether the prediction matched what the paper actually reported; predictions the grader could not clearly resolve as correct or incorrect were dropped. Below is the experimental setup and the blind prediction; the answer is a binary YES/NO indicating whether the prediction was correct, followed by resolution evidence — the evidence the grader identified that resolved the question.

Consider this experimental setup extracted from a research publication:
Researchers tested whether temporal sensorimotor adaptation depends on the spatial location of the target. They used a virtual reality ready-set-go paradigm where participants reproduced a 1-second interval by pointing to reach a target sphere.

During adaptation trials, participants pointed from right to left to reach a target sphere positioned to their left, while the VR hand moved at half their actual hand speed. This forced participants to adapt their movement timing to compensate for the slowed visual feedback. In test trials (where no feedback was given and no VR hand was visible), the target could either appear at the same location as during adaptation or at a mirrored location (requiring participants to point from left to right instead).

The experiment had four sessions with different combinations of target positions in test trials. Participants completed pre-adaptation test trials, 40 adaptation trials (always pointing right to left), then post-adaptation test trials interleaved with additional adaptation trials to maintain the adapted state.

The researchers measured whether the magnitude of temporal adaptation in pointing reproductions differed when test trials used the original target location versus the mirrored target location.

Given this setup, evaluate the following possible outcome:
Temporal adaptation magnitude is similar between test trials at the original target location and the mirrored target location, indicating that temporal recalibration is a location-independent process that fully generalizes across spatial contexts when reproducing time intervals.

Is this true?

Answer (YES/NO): YES